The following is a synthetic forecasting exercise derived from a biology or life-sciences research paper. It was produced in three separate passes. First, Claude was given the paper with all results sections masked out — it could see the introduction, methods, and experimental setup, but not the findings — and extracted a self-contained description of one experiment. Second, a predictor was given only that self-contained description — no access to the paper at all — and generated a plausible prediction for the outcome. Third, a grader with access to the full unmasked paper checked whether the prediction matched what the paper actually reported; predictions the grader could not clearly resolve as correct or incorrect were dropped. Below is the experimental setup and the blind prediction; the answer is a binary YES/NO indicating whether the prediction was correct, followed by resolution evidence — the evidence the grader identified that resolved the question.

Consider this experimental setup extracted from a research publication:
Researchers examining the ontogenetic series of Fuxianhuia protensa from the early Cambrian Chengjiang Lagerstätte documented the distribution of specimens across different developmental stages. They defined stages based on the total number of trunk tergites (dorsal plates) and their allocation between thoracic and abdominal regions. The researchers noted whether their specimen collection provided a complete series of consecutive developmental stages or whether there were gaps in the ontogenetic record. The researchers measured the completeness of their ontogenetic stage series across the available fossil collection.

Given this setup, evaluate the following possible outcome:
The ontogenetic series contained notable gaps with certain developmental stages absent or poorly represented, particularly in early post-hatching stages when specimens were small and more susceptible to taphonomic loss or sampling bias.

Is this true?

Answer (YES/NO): NO